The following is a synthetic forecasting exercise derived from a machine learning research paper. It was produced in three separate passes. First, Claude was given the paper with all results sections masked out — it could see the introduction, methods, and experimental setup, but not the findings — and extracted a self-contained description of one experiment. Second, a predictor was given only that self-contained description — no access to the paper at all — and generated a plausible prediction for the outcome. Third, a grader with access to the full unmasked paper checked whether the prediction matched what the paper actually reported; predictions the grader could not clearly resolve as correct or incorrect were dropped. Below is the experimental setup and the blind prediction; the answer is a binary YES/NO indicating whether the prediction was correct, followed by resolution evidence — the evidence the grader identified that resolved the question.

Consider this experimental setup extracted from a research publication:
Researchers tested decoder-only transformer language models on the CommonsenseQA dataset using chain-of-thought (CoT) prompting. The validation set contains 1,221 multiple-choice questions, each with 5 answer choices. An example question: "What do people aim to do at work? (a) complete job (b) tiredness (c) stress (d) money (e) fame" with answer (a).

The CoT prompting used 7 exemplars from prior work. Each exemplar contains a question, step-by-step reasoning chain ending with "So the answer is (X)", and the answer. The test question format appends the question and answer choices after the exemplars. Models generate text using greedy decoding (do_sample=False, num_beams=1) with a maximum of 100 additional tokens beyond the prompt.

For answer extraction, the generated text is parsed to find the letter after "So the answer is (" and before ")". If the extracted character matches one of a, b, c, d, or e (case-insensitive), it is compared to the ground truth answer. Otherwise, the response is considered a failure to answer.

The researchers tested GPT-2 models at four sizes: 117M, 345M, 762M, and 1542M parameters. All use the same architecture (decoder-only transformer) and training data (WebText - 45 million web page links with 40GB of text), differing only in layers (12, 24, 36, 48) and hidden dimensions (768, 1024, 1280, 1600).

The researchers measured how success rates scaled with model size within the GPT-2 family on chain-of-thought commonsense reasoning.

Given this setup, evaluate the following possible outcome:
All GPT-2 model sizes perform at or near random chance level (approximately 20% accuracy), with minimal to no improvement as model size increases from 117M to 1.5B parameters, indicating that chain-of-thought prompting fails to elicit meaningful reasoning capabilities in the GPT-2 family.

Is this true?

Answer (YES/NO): NO